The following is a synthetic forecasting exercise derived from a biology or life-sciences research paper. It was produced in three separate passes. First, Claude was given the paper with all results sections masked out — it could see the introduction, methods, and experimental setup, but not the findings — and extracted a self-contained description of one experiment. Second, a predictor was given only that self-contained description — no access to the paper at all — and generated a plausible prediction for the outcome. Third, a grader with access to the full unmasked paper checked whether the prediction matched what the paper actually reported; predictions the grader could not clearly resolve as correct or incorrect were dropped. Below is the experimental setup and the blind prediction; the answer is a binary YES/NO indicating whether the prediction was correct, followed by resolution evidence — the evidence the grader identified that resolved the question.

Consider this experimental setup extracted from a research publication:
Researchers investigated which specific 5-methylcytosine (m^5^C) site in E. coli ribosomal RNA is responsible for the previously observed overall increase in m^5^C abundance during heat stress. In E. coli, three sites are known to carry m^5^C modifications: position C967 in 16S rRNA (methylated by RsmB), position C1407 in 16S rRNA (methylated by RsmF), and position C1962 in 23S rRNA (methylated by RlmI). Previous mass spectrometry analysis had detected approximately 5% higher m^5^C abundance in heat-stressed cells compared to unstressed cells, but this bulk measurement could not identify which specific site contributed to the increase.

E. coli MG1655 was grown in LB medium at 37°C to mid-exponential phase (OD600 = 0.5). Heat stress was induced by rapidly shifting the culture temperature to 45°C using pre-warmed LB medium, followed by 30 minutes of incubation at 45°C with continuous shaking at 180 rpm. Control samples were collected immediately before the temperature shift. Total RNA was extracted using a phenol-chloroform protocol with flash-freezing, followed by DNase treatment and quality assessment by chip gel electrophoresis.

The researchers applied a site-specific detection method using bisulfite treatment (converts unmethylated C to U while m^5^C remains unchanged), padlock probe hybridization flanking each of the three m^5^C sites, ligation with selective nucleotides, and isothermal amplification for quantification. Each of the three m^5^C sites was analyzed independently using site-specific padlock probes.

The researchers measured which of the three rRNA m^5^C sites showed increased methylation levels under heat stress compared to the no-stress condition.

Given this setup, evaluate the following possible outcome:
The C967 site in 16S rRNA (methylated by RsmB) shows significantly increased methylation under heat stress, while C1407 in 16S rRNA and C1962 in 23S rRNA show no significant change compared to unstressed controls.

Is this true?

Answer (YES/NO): NO